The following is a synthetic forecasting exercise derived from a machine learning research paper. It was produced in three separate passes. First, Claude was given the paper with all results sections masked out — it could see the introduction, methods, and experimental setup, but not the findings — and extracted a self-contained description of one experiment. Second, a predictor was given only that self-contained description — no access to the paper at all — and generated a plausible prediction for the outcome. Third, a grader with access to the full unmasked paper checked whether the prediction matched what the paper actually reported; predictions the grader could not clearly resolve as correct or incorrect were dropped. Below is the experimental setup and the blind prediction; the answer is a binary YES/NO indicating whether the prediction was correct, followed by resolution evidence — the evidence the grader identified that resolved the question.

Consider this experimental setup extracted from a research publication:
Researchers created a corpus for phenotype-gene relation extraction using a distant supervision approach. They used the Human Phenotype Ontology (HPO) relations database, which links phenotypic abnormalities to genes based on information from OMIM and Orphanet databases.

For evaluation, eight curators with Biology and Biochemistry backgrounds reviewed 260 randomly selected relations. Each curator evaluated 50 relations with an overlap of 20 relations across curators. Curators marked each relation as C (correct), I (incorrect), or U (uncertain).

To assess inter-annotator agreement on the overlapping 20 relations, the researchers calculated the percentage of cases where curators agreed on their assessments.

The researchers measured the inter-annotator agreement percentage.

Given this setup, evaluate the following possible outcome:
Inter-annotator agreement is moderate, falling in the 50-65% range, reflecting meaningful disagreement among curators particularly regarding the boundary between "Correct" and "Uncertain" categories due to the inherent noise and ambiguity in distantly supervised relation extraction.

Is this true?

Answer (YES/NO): NO